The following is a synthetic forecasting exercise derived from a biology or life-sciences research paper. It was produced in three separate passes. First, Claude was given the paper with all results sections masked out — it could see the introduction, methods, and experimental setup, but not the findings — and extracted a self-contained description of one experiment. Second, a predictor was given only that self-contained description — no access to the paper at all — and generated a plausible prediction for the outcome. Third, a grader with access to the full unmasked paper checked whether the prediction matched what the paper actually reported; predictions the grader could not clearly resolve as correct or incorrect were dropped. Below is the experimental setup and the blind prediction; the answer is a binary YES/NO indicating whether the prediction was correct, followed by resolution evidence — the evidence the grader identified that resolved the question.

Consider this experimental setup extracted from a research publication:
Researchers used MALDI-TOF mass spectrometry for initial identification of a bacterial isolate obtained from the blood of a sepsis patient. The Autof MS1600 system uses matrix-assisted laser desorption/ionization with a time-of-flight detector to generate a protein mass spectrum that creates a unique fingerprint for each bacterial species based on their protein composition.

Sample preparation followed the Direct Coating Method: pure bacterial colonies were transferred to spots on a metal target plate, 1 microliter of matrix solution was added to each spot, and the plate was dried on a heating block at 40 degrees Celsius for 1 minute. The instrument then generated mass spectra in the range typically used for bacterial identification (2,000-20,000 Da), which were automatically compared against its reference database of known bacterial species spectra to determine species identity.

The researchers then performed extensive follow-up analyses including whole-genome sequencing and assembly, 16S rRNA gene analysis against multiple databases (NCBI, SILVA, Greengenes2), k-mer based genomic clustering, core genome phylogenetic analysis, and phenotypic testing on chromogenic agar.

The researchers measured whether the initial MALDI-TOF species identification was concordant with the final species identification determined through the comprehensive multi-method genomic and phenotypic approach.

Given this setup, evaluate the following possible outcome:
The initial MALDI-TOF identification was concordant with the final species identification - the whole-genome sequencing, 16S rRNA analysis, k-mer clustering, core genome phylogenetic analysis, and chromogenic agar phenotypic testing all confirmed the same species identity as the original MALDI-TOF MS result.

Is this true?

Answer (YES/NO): NO